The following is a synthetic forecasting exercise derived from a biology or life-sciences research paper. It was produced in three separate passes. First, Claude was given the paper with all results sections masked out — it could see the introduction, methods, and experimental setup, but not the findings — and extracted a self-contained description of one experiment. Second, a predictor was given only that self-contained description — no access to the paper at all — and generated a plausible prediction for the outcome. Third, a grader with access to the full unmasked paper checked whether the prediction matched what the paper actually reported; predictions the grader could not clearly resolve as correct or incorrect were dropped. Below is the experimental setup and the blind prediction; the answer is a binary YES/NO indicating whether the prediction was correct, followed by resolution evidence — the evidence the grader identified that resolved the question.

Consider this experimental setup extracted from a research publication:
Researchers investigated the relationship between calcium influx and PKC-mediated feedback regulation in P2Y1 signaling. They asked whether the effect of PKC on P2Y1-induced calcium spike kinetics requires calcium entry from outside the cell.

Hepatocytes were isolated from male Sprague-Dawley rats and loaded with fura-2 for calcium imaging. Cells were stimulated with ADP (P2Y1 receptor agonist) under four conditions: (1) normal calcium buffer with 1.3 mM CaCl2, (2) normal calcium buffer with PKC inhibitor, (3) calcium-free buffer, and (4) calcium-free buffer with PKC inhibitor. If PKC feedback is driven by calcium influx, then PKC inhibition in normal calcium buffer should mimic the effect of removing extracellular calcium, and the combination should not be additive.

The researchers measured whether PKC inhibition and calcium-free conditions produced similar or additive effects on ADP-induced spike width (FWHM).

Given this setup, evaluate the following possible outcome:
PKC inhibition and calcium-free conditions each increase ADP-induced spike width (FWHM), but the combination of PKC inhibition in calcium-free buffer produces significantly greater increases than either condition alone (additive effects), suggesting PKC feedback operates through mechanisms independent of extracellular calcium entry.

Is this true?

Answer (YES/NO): NO